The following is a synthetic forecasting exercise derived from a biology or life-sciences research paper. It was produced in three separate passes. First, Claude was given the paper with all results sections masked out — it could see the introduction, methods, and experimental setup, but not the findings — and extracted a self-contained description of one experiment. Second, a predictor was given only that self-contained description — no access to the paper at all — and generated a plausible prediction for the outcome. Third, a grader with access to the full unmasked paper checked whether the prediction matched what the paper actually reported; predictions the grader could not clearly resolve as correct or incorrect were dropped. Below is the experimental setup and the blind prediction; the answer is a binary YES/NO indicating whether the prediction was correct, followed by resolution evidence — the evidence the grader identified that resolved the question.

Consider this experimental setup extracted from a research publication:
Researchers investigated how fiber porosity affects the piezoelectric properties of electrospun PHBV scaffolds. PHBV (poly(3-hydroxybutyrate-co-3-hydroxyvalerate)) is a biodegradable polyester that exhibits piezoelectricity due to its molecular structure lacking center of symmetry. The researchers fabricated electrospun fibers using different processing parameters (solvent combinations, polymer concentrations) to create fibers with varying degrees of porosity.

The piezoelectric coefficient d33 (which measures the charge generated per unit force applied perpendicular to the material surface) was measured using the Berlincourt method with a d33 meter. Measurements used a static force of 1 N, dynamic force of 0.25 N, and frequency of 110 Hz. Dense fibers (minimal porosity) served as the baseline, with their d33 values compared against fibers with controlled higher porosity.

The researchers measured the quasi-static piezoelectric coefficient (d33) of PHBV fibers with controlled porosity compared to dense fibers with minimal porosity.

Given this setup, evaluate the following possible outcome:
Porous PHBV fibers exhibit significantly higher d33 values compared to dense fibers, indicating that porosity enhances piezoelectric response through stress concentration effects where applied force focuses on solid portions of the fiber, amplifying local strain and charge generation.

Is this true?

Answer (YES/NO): NO